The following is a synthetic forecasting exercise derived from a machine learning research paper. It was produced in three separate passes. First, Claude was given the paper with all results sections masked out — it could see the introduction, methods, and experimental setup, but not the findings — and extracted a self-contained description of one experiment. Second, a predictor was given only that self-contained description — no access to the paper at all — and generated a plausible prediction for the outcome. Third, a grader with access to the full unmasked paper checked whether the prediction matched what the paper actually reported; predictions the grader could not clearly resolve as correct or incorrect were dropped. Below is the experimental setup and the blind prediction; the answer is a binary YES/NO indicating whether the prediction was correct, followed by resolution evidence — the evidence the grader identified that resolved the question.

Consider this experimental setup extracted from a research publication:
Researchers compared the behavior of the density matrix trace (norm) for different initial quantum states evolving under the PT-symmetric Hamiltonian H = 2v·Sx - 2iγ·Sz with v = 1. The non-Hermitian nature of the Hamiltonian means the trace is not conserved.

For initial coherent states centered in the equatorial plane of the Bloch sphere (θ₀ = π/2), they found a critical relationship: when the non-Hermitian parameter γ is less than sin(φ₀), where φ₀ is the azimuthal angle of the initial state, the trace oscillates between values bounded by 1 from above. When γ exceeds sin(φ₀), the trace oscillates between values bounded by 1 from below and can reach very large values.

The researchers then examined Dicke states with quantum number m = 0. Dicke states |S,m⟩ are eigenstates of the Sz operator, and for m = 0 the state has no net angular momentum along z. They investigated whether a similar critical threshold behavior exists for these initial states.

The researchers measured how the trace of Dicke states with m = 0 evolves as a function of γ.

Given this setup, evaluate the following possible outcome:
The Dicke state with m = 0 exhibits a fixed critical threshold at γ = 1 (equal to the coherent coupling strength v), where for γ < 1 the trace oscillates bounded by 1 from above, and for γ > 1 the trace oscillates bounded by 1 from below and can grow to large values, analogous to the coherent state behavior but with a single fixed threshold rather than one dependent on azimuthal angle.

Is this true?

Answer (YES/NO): NO